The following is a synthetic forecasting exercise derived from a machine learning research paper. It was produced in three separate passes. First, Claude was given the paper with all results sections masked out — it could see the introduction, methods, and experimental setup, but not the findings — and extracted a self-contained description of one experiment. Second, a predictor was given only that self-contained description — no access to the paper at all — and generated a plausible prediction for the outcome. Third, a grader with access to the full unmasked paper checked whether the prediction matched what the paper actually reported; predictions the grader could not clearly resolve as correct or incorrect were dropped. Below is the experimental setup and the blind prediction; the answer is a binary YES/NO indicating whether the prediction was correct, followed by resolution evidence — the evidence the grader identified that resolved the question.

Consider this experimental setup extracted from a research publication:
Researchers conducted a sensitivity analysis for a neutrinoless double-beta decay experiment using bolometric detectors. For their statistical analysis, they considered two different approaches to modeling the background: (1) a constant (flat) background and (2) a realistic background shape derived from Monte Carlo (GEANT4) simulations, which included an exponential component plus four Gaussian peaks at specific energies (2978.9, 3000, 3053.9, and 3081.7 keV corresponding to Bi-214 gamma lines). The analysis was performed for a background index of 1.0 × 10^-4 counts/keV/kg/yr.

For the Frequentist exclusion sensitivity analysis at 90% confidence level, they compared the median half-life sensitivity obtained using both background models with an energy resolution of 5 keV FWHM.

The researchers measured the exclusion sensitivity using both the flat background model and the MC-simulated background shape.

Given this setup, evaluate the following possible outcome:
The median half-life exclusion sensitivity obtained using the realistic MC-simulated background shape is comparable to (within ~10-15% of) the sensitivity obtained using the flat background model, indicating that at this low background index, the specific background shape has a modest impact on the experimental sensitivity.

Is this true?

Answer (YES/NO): YES